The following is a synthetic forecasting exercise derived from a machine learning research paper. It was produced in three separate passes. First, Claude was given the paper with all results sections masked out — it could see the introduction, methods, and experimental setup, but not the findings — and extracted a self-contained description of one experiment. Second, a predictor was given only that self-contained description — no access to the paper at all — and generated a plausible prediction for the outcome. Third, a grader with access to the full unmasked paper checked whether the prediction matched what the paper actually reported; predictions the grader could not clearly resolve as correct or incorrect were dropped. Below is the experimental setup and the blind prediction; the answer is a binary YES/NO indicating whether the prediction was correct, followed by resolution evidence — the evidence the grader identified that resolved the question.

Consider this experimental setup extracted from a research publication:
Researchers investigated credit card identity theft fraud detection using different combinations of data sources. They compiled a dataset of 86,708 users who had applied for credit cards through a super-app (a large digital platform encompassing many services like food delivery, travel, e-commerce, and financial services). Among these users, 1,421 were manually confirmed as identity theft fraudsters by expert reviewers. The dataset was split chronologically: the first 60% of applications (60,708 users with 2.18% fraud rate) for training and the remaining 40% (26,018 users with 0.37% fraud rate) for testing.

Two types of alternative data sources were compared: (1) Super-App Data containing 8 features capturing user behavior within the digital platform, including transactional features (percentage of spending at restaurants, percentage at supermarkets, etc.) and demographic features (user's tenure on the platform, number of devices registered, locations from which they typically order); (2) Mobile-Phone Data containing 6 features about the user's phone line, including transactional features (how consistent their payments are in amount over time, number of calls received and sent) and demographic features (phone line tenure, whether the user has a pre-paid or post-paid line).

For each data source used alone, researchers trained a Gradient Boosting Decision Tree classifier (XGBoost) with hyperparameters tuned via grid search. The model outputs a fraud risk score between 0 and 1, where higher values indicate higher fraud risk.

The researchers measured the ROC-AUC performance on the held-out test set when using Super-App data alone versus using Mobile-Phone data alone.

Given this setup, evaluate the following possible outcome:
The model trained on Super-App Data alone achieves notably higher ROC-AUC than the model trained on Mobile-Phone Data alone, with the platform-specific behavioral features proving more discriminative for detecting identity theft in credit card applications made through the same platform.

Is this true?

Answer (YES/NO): YES